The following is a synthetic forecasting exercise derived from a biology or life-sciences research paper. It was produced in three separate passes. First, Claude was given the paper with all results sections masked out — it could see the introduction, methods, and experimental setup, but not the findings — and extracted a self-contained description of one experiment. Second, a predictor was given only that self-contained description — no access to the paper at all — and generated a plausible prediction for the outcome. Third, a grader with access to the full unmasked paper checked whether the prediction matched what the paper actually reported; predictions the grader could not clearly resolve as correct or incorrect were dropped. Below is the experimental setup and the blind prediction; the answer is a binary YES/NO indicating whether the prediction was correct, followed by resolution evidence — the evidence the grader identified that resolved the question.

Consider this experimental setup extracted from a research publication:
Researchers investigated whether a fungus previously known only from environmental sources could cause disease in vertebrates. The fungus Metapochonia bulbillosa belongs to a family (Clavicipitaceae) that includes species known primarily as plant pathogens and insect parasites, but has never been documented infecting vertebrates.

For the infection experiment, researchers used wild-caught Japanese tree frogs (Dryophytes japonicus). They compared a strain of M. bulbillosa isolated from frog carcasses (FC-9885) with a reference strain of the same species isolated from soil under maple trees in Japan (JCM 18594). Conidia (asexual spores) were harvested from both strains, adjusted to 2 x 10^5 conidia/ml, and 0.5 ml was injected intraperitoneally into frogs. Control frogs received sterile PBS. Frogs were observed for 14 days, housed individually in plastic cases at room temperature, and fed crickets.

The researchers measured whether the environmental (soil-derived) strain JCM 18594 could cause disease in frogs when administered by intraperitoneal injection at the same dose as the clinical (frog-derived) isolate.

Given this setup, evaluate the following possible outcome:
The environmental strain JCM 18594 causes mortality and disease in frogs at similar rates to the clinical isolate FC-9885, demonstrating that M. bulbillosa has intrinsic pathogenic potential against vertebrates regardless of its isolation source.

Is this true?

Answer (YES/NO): NO